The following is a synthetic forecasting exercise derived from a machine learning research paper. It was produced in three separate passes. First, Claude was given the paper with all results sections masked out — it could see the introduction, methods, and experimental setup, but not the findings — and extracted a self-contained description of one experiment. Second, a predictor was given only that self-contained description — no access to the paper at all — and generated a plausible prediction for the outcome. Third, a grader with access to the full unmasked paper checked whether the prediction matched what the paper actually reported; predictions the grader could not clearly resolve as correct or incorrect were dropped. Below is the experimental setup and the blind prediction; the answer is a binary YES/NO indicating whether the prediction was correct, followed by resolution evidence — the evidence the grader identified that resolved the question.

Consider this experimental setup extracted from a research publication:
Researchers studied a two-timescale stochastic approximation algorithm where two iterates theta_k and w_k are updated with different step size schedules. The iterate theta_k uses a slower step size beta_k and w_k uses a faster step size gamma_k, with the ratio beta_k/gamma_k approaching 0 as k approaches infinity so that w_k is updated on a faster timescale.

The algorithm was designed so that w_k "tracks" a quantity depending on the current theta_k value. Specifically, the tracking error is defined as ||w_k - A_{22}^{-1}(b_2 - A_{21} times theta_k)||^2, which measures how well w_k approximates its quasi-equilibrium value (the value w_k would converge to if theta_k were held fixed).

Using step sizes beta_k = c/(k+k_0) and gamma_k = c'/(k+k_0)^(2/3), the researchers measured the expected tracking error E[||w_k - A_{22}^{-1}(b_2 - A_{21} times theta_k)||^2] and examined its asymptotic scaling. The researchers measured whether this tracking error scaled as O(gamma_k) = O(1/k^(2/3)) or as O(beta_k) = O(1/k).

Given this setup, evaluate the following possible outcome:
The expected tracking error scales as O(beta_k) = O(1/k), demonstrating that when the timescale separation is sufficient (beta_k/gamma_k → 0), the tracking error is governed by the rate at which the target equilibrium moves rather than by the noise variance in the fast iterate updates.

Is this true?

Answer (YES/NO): NO